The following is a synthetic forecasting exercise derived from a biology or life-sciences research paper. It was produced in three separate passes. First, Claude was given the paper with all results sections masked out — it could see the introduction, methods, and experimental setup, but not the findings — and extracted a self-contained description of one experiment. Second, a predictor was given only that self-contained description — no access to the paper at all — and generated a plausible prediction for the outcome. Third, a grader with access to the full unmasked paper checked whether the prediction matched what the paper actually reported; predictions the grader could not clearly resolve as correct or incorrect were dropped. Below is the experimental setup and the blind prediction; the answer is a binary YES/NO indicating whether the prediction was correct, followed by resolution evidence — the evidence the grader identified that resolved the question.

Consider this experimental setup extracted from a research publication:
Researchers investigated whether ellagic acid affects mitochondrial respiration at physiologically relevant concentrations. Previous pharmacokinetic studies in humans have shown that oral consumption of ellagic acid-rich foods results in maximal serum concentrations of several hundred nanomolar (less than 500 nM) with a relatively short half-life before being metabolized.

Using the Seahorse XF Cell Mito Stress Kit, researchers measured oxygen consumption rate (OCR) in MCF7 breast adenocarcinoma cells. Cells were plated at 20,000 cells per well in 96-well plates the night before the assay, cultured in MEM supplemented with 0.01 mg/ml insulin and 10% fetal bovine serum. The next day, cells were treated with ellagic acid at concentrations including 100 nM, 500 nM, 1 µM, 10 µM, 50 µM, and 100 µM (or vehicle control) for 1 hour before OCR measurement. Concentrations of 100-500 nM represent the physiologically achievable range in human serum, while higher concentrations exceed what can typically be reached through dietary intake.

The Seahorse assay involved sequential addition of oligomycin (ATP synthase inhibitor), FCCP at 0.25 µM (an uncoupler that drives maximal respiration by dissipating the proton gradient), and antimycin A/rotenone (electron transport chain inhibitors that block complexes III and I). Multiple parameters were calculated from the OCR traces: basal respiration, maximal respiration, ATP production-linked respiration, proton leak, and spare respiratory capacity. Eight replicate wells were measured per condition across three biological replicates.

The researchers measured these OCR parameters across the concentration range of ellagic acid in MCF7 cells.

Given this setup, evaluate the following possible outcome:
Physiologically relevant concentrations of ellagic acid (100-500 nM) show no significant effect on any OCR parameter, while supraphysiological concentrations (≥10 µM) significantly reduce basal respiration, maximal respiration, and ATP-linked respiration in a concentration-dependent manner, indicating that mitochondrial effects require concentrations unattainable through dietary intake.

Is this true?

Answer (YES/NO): NO